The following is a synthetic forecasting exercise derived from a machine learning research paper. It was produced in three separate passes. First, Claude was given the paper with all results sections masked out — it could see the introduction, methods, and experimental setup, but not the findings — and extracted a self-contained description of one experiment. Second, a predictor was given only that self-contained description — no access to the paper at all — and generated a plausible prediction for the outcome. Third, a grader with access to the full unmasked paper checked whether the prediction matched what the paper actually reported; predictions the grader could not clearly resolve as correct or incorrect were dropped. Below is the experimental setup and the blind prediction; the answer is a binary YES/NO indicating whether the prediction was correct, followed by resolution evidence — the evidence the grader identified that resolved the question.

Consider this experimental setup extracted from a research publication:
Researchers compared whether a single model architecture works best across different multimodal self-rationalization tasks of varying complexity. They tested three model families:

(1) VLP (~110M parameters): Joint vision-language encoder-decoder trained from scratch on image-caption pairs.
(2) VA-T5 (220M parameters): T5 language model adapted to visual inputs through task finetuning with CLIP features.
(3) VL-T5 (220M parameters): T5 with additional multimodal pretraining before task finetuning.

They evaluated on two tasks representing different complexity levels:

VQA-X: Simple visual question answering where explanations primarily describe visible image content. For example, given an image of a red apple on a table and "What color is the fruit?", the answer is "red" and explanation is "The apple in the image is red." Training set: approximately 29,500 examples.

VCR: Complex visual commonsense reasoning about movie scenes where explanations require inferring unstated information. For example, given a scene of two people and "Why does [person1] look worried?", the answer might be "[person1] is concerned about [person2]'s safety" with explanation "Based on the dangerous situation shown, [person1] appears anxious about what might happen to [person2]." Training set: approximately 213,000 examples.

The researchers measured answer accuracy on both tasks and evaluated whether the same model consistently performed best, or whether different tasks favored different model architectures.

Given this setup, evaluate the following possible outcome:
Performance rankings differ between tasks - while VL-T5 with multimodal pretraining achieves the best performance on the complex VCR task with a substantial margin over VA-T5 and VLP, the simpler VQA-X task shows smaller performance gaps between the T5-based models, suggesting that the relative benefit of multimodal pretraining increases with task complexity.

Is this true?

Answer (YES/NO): NO